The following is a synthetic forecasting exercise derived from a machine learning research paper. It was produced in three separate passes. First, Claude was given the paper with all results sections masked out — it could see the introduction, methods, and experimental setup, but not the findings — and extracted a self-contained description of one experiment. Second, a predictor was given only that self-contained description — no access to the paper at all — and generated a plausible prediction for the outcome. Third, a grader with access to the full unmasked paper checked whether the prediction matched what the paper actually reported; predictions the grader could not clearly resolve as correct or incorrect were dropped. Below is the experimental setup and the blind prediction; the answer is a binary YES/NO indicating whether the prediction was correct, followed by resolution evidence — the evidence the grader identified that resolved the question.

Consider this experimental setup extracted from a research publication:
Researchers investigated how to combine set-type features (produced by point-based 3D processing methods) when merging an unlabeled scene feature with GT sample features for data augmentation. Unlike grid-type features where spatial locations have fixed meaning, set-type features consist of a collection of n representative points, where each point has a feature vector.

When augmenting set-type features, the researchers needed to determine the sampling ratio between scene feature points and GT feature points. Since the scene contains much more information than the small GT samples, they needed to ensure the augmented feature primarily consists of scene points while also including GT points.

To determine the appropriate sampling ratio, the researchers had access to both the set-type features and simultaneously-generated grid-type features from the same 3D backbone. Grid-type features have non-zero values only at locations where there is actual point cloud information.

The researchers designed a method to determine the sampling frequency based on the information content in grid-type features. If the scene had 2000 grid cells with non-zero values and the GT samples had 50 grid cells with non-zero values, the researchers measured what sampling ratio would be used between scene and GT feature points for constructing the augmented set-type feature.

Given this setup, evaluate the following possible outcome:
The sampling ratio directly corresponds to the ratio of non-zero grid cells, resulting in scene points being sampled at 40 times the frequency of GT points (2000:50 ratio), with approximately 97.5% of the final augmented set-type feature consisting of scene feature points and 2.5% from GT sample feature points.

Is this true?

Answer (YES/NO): NO